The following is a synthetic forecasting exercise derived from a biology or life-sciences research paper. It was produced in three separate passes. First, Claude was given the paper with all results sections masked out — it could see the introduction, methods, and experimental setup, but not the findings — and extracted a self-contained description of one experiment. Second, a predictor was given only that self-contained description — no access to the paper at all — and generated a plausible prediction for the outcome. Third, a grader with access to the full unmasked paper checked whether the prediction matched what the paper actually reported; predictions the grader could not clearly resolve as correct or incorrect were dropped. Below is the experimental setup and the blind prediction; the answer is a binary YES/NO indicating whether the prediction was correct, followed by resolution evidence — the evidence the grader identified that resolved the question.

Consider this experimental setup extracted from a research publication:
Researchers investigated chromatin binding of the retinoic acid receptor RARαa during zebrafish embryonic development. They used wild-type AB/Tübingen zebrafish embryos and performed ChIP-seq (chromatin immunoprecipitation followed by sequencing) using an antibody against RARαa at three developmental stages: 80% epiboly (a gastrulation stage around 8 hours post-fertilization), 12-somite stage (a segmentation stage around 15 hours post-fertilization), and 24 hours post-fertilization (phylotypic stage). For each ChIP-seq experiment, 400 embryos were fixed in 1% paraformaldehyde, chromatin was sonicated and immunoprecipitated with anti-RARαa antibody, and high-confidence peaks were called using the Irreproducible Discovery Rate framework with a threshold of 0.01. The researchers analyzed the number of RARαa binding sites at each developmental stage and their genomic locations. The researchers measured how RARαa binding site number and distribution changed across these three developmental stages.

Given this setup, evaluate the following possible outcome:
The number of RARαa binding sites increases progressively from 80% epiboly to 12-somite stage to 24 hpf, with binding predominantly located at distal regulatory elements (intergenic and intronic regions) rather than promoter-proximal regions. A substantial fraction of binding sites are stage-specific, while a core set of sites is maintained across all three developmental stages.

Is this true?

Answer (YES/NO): NO